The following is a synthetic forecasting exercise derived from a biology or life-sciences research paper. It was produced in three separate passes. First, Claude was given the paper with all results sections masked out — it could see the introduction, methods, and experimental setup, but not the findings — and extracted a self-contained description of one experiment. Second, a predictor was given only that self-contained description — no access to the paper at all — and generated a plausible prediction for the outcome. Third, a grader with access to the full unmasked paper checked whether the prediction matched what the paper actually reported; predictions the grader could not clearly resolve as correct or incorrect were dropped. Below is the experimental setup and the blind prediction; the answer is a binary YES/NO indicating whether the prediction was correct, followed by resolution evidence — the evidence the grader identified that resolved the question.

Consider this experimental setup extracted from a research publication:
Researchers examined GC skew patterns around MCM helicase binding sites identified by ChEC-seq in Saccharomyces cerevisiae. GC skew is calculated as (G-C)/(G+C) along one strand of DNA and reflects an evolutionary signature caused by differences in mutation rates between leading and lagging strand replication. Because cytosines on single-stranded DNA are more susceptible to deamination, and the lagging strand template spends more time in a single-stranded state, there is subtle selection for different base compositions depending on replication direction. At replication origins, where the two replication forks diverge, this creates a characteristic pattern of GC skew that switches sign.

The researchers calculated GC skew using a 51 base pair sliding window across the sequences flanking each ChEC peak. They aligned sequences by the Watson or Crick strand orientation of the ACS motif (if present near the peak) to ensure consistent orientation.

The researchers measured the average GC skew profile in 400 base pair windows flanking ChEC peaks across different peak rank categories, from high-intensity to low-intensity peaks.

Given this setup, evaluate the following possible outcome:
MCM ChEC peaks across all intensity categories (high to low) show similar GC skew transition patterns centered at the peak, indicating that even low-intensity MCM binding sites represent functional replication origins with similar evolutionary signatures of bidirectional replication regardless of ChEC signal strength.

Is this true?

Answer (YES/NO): NO